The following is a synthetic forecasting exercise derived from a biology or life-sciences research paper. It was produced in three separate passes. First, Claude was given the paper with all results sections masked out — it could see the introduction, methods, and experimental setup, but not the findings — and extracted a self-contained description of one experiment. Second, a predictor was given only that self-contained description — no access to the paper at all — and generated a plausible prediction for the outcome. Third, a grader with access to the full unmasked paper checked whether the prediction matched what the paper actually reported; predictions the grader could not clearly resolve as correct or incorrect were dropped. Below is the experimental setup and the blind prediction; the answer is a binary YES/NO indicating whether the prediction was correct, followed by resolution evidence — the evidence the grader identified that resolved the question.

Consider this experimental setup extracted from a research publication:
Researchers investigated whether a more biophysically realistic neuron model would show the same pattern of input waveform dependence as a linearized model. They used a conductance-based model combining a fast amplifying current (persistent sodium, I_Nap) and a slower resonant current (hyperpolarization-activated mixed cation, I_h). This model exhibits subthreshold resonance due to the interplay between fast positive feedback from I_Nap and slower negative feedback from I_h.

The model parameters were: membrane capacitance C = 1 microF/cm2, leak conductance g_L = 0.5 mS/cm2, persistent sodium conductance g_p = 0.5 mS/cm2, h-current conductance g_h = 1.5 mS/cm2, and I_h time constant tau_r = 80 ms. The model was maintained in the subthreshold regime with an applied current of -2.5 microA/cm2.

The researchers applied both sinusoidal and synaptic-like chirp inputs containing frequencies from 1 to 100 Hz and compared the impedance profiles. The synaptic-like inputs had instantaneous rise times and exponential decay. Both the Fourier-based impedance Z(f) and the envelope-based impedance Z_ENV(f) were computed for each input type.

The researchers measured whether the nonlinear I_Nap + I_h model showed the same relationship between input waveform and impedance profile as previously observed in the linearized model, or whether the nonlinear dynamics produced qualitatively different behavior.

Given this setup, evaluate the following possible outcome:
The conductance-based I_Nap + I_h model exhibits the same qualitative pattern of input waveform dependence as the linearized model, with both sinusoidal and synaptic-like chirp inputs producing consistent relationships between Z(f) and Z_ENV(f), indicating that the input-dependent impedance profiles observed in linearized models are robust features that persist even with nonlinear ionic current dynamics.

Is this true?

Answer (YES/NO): YES